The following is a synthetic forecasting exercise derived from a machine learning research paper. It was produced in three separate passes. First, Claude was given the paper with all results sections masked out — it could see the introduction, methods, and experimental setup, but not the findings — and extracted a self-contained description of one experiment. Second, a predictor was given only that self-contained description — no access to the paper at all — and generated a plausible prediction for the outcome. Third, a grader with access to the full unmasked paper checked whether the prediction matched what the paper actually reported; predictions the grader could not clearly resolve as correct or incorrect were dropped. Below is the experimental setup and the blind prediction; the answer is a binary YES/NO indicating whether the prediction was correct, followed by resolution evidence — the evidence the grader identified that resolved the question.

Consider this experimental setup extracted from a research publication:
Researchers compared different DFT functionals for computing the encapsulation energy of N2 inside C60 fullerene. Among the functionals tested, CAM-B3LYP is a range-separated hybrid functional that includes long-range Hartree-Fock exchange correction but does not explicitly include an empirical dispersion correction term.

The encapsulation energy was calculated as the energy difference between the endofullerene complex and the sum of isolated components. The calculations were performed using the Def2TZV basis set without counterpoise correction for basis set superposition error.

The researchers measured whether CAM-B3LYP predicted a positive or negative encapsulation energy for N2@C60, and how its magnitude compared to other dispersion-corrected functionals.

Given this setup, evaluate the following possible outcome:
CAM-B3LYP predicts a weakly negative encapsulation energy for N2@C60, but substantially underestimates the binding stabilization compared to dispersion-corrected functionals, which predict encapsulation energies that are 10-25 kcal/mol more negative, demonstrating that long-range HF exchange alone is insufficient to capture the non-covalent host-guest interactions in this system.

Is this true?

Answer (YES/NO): NO